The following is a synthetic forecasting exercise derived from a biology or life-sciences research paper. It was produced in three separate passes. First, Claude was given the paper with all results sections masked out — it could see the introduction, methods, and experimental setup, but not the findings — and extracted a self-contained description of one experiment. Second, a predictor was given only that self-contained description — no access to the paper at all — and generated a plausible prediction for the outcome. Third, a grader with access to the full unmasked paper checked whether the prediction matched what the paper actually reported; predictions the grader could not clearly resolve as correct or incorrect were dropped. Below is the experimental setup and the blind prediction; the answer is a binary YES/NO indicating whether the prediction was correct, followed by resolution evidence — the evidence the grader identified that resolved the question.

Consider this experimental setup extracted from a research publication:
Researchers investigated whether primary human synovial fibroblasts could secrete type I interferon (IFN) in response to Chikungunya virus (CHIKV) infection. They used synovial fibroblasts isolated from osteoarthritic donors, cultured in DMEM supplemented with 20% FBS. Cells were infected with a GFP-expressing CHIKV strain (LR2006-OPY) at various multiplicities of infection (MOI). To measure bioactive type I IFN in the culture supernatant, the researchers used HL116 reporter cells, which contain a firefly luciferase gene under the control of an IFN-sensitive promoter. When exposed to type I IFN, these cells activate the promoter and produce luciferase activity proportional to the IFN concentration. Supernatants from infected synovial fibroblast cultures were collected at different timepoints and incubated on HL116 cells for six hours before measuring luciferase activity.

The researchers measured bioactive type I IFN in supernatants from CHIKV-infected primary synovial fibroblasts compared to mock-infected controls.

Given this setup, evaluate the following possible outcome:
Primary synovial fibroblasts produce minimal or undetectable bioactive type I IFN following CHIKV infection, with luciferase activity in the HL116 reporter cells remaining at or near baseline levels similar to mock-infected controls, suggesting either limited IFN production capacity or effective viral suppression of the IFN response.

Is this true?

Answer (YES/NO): NO